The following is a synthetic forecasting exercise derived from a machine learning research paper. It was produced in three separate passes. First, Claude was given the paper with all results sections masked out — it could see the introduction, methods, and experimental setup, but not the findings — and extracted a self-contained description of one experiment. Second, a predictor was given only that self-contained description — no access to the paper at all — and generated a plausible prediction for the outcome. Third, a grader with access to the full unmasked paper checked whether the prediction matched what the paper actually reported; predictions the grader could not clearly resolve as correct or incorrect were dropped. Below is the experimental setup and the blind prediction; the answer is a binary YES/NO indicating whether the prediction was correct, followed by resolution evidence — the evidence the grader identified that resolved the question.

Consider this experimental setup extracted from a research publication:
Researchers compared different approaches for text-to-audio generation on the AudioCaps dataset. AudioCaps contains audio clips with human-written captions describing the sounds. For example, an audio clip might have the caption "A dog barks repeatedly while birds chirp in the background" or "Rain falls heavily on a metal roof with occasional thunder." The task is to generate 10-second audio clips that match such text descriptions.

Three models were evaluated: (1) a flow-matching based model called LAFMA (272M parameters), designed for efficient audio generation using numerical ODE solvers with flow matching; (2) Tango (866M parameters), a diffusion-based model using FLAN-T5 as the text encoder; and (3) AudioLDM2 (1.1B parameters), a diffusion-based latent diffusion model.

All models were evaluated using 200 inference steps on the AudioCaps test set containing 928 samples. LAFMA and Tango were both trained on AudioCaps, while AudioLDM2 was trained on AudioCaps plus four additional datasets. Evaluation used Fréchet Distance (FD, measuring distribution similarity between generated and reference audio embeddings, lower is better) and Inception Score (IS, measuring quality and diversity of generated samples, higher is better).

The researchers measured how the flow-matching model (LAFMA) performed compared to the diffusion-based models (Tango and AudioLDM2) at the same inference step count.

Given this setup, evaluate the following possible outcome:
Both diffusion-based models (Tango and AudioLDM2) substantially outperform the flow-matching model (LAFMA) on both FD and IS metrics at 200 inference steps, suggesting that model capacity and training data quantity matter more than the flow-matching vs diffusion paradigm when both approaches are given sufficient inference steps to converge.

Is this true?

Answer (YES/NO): NO